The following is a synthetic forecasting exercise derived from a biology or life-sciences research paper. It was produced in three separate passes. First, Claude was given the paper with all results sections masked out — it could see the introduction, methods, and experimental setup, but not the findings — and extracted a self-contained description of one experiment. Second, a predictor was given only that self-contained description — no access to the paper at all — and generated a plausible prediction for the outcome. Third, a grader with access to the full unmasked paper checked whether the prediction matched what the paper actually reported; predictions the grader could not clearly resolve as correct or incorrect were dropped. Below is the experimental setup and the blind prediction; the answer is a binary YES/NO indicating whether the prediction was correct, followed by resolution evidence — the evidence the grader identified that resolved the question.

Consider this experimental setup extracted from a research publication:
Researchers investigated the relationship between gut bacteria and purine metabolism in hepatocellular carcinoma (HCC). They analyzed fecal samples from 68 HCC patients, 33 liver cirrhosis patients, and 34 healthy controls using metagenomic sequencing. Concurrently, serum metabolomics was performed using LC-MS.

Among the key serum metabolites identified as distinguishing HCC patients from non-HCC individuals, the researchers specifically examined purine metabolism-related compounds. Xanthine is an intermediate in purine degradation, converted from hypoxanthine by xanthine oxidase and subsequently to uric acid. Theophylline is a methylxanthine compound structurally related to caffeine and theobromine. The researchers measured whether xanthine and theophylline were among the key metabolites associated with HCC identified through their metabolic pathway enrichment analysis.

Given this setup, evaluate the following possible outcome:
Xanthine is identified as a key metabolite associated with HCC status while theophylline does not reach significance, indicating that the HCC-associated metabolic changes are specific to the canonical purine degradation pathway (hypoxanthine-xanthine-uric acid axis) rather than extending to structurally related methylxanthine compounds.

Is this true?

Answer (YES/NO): NO